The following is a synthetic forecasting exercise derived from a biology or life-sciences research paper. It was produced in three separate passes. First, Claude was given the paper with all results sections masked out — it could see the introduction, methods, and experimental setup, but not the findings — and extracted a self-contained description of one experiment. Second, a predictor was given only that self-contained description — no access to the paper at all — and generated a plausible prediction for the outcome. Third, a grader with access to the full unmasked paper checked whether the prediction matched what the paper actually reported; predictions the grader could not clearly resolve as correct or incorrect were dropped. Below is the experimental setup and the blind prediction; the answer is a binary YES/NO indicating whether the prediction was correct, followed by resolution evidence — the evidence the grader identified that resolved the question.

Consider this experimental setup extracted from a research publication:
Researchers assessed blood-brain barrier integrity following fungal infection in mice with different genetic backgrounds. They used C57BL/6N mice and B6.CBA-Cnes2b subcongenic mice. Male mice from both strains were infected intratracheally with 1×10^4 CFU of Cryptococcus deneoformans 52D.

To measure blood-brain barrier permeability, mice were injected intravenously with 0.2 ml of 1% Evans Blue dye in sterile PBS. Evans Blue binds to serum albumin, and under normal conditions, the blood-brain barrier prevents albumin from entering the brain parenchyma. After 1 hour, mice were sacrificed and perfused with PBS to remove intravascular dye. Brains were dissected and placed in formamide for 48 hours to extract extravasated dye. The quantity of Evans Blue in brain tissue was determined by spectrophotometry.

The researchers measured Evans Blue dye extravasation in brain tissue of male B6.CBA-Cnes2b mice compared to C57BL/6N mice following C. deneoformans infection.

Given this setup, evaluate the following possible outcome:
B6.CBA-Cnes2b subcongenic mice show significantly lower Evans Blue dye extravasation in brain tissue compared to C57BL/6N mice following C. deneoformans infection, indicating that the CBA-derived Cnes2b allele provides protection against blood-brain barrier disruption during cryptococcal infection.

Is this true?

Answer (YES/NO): NO